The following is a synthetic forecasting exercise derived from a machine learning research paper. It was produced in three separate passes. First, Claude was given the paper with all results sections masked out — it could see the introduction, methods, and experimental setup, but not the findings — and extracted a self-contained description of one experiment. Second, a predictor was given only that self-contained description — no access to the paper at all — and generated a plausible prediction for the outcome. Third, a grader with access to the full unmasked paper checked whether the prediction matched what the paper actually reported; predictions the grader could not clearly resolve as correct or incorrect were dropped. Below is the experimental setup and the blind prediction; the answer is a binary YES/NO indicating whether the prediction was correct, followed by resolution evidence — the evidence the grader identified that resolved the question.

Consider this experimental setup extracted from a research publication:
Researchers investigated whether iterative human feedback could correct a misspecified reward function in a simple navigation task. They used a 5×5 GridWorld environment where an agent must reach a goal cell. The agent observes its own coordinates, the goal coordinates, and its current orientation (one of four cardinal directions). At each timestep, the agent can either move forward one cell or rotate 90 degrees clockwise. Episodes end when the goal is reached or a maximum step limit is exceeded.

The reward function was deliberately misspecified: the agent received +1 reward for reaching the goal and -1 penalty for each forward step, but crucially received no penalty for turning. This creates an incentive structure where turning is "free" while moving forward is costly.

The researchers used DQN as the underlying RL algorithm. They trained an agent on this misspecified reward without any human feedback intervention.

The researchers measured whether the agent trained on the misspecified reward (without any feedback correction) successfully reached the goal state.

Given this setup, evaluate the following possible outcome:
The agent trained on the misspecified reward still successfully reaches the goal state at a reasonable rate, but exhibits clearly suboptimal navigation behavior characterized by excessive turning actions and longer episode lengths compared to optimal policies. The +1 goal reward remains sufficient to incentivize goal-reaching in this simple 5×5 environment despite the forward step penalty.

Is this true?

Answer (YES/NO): NO